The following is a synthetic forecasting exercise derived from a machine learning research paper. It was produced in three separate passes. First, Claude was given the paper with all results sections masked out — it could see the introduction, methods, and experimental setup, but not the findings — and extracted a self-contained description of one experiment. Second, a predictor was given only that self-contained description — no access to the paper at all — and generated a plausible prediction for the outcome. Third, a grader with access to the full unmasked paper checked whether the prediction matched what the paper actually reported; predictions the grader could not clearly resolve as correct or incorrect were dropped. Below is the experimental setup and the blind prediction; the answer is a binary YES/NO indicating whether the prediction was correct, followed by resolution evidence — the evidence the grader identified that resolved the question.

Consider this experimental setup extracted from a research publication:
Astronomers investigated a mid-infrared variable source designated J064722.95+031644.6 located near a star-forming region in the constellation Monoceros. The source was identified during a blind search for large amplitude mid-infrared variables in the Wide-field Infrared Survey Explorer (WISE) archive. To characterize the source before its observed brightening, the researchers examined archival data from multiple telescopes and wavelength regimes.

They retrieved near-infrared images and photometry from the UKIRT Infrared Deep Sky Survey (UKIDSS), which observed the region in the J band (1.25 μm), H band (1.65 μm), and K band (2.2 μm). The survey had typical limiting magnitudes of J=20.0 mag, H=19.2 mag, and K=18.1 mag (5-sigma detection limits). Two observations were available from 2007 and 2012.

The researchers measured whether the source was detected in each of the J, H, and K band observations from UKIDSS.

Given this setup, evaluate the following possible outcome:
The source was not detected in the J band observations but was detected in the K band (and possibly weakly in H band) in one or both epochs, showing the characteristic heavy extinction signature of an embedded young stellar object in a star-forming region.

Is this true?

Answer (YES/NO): NO